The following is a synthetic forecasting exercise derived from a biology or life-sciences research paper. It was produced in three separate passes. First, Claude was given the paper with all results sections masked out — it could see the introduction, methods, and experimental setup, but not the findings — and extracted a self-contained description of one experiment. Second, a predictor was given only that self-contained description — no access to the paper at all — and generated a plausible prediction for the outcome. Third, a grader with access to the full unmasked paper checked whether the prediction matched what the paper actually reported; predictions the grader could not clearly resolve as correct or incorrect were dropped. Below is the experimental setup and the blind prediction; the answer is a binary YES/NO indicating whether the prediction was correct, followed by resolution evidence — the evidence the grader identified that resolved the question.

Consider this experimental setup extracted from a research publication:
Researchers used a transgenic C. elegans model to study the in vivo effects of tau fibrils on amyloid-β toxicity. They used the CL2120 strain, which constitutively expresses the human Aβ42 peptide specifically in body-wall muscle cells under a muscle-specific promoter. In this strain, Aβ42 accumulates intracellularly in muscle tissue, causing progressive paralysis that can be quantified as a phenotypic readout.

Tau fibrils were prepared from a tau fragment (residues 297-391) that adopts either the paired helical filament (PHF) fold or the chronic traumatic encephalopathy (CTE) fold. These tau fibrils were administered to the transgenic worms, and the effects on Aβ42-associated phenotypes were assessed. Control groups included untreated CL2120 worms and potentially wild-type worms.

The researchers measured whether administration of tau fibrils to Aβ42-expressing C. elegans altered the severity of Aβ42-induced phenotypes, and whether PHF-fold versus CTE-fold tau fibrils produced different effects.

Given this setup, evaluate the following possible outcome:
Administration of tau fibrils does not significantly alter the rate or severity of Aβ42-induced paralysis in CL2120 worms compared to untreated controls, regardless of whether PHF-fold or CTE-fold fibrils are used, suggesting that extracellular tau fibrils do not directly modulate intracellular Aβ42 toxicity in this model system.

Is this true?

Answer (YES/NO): NO